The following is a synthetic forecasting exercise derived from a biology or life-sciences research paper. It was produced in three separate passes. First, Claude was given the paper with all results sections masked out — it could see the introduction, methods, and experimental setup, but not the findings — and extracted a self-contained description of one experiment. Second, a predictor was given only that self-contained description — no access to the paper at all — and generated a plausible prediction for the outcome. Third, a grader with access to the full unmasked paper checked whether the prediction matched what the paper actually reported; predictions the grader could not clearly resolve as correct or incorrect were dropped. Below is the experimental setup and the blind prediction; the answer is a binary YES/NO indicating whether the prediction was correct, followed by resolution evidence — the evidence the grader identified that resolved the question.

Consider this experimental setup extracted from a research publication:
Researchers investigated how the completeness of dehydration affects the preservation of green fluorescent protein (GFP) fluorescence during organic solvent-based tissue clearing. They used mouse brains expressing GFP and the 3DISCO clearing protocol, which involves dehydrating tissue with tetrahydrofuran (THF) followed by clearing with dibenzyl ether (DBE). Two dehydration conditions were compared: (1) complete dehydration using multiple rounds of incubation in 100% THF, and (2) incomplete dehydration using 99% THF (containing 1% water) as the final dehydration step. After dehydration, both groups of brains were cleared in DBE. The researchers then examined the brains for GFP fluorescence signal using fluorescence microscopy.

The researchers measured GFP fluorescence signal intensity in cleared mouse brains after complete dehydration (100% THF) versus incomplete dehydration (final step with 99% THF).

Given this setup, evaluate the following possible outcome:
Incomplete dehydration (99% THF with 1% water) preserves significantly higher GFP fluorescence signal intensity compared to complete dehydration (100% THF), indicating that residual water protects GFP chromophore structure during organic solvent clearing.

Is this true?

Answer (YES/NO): YES